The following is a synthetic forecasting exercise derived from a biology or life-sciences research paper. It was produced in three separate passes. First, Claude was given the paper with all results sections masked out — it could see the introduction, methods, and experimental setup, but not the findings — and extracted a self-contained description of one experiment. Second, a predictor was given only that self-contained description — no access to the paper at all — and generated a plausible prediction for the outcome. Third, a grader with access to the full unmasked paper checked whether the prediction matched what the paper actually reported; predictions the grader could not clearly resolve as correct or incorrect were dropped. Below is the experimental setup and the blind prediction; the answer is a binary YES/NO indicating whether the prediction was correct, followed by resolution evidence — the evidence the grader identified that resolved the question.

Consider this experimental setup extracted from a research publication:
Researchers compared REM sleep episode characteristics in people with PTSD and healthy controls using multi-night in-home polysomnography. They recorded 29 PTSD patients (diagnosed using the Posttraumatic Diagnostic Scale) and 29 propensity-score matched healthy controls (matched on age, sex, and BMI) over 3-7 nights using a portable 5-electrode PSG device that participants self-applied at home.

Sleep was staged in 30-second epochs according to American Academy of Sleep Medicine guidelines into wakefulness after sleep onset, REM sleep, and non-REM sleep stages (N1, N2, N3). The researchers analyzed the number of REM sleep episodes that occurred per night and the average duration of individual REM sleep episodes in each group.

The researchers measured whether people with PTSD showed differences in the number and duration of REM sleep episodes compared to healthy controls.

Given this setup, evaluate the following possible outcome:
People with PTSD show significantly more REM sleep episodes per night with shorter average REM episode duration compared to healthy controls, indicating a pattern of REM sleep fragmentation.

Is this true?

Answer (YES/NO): NO